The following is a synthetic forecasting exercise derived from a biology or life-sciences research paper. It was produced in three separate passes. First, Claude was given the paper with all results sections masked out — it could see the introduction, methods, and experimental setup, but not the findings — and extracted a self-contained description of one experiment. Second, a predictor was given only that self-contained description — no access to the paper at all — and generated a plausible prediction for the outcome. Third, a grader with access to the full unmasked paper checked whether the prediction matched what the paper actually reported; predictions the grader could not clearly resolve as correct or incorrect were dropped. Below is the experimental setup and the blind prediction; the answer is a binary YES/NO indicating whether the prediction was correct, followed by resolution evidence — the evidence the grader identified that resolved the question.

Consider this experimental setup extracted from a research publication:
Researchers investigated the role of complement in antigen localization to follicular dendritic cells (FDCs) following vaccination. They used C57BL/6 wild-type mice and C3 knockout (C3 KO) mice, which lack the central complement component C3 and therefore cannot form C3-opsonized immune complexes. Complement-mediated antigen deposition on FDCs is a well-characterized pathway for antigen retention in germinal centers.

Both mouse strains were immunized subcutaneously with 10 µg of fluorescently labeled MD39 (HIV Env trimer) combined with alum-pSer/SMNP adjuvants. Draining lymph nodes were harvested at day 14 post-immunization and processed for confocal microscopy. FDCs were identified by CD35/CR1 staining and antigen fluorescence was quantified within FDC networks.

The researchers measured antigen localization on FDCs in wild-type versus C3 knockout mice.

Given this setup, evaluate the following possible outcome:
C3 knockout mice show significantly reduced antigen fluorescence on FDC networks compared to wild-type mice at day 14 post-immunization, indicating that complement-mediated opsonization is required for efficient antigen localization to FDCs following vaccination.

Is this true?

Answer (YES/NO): YES